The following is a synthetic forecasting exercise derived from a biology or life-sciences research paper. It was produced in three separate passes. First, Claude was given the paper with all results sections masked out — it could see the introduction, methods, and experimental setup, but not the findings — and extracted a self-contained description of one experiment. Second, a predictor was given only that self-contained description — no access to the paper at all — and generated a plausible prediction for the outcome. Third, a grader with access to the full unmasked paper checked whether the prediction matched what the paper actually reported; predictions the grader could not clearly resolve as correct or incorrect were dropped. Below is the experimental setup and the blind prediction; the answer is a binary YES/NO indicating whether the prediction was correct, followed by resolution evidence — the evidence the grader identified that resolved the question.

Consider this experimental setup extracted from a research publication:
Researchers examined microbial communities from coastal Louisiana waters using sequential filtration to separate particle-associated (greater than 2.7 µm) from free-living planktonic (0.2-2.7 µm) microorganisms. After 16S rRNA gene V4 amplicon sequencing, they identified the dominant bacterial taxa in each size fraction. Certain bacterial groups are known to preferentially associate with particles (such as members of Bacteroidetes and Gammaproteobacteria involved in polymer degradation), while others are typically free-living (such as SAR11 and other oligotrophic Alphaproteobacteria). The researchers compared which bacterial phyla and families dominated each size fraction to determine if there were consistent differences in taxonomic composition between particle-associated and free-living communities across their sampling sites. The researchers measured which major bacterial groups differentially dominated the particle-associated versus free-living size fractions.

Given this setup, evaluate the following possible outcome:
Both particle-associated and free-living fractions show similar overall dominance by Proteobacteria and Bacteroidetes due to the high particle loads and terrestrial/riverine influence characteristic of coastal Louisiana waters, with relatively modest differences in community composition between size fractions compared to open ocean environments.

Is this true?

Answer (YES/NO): NO